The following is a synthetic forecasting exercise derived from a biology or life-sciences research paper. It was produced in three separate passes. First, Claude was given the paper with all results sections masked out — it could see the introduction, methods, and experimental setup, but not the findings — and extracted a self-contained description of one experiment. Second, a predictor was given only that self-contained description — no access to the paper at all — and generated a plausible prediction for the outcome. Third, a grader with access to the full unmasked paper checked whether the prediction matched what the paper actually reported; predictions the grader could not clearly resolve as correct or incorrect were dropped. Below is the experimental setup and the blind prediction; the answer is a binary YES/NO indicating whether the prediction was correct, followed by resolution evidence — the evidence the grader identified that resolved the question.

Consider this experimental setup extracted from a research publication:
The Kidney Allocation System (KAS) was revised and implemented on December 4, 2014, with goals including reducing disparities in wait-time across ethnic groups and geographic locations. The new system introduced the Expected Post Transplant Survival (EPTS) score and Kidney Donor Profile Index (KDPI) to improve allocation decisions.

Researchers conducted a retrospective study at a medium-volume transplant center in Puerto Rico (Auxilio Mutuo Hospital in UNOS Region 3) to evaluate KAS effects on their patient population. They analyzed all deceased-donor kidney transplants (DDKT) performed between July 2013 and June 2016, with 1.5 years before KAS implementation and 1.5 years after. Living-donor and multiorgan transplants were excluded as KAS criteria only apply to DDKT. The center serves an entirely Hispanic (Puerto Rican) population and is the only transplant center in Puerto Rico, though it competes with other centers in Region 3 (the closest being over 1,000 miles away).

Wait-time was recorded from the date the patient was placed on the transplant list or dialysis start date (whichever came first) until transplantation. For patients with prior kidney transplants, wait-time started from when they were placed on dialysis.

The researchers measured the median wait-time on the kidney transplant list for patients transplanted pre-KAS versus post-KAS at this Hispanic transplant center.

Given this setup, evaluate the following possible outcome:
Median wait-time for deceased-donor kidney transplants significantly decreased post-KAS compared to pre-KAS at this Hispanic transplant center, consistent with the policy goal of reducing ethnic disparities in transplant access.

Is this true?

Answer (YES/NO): NO